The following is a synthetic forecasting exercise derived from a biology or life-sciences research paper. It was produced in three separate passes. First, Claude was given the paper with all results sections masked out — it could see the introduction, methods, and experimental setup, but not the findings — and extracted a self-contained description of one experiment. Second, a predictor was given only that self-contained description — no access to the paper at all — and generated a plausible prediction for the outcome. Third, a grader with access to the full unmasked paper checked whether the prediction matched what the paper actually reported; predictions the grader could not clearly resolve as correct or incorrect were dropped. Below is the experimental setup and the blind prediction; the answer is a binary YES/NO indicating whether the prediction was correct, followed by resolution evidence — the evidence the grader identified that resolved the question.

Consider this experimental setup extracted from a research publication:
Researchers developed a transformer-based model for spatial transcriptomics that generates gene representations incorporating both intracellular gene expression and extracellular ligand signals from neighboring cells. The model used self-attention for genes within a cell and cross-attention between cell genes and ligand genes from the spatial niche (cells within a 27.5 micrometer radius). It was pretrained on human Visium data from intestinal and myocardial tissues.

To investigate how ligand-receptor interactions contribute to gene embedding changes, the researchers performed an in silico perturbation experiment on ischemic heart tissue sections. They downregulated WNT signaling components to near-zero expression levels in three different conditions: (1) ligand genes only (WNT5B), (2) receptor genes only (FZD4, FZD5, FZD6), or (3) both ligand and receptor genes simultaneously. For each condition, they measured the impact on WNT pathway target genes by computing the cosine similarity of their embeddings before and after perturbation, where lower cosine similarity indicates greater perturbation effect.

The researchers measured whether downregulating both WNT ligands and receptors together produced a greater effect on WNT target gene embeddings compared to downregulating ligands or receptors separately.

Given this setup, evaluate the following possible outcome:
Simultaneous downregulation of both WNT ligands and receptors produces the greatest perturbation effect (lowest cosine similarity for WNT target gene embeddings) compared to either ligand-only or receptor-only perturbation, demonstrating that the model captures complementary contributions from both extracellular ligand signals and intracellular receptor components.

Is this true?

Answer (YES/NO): YES